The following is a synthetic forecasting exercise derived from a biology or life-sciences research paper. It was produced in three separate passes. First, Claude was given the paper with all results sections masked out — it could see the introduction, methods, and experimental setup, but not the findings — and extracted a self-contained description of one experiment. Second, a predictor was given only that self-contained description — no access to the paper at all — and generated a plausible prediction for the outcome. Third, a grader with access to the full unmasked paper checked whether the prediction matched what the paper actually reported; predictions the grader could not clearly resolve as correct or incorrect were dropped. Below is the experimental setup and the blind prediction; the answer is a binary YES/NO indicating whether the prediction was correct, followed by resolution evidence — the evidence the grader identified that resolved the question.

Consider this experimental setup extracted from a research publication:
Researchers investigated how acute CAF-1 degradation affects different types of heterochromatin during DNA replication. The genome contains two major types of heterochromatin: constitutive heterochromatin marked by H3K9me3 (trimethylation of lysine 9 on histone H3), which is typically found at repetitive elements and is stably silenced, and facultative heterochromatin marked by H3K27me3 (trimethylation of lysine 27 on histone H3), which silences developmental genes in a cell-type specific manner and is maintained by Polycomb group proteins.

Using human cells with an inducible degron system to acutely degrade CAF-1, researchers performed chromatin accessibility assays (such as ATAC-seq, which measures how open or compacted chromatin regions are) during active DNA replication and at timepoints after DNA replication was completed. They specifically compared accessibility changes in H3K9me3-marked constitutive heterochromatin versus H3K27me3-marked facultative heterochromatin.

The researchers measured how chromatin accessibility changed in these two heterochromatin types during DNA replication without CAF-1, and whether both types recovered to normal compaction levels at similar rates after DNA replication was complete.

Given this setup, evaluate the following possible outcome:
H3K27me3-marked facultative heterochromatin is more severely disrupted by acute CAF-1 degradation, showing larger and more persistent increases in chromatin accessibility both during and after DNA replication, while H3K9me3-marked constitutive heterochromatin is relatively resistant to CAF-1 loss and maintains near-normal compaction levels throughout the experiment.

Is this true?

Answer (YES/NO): NO